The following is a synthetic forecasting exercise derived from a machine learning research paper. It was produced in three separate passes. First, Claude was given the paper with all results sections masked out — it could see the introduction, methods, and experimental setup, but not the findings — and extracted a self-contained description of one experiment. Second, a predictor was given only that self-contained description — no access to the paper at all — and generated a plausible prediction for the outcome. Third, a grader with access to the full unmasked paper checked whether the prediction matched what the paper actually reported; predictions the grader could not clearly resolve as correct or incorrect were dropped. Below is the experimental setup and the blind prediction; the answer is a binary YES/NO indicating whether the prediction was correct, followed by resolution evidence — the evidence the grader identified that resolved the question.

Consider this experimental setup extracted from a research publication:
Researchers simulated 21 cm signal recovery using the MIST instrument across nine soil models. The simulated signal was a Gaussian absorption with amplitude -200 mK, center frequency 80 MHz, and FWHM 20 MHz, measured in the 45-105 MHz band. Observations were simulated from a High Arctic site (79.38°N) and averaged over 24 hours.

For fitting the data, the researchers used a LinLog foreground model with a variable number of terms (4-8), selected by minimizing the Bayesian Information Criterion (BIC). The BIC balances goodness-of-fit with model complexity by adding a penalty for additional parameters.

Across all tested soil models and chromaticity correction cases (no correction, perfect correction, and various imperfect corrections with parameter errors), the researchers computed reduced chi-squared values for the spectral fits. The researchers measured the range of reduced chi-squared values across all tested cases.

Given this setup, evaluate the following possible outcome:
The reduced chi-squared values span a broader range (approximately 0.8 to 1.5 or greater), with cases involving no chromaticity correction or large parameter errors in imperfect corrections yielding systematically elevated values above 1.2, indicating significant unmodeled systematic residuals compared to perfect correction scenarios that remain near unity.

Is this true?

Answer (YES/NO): NO